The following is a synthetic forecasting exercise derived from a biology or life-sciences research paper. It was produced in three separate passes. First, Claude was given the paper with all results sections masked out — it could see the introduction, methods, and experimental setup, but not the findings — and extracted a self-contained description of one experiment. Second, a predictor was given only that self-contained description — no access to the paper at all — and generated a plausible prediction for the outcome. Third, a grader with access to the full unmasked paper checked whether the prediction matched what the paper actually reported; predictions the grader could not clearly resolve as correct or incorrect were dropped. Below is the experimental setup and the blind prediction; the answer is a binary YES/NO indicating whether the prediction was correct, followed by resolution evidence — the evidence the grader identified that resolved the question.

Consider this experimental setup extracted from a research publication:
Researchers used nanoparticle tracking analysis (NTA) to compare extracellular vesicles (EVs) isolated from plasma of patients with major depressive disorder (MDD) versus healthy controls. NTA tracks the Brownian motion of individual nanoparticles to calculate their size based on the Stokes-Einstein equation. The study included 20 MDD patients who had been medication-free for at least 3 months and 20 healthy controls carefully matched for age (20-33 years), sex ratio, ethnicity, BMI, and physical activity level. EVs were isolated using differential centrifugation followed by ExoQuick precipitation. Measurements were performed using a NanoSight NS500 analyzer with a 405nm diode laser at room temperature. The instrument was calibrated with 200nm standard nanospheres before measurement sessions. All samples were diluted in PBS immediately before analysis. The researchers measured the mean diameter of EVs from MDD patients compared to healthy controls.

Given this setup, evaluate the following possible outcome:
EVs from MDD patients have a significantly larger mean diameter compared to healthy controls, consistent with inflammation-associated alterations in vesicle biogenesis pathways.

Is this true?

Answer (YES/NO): NO